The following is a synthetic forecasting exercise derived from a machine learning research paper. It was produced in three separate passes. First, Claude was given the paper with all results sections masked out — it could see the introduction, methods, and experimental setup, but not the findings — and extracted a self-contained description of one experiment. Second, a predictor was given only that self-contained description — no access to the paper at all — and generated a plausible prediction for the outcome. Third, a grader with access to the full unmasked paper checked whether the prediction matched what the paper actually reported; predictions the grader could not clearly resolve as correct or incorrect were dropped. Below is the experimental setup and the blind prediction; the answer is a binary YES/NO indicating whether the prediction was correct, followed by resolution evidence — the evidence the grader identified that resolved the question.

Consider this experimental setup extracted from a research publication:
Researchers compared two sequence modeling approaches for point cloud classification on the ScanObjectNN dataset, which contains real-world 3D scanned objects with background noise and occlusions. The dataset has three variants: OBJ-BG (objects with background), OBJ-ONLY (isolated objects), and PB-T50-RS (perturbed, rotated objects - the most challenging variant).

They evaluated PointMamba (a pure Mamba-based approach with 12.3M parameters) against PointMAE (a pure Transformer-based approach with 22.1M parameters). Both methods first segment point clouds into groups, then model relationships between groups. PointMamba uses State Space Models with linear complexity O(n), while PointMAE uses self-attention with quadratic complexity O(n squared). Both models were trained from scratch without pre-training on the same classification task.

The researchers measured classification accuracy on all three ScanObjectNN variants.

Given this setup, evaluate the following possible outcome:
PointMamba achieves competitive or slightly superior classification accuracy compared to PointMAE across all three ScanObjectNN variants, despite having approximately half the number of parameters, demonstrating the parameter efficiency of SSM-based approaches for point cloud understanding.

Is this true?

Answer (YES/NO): YES